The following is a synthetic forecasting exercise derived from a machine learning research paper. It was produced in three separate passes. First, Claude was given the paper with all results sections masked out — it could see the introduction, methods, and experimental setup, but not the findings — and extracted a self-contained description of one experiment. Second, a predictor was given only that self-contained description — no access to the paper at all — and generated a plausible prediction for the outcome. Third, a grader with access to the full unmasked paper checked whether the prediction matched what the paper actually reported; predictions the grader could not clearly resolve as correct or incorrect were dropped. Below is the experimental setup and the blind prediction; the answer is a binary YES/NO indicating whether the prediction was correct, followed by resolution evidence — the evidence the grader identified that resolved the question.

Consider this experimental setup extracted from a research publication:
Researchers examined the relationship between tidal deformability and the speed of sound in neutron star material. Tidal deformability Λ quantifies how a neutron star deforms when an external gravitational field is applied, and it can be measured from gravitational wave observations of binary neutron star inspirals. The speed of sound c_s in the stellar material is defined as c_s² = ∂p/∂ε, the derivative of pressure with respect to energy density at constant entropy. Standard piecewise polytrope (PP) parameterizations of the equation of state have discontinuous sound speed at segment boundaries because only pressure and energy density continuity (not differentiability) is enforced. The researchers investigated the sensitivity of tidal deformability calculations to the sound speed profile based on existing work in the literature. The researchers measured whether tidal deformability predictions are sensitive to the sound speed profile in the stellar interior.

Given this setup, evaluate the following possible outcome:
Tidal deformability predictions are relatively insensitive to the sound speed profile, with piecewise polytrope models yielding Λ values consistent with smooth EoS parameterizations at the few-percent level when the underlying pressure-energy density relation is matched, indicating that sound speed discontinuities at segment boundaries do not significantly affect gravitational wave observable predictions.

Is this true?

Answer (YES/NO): NO